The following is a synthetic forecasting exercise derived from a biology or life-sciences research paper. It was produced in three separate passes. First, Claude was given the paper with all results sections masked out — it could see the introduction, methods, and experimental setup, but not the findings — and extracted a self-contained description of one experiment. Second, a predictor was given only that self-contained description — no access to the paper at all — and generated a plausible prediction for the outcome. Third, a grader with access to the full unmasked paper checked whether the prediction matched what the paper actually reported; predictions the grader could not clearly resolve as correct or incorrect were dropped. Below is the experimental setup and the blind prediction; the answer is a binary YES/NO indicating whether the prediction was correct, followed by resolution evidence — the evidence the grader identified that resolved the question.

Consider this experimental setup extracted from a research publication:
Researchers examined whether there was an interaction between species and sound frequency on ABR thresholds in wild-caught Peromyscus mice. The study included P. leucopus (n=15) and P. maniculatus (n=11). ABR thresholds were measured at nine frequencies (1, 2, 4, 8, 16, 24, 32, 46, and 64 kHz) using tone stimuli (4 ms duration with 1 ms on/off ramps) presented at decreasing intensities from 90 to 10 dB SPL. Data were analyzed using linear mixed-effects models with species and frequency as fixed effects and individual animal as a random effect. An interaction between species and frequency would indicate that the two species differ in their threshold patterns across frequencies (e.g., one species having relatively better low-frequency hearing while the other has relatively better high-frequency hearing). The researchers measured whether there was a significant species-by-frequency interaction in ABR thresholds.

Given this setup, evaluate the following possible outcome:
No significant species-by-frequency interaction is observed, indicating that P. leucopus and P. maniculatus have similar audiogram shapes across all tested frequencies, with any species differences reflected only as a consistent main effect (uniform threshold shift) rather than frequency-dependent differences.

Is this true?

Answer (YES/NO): YES